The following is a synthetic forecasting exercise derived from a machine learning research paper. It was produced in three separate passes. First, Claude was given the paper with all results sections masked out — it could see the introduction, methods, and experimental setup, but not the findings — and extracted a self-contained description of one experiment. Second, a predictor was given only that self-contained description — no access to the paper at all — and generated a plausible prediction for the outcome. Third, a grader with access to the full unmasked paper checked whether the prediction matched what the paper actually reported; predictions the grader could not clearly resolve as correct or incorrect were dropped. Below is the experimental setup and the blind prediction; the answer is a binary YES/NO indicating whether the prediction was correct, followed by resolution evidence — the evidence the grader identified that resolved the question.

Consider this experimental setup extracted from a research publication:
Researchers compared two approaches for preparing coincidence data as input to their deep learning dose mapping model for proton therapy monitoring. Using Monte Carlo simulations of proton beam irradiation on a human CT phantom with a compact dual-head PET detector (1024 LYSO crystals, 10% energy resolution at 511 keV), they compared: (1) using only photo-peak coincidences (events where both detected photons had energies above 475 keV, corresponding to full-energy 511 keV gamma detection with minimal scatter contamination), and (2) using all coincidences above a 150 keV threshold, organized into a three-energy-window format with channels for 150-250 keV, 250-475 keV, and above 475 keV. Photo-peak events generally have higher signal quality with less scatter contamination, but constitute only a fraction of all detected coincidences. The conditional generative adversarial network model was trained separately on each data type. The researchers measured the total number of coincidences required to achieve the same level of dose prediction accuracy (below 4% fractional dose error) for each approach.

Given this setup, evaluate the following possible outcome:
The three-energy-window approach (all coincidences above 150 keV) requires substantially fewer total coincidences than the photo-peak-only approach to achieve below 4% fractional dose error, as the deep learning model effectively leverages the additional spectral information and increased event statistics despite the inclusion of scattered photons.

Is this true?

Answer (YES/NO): YES